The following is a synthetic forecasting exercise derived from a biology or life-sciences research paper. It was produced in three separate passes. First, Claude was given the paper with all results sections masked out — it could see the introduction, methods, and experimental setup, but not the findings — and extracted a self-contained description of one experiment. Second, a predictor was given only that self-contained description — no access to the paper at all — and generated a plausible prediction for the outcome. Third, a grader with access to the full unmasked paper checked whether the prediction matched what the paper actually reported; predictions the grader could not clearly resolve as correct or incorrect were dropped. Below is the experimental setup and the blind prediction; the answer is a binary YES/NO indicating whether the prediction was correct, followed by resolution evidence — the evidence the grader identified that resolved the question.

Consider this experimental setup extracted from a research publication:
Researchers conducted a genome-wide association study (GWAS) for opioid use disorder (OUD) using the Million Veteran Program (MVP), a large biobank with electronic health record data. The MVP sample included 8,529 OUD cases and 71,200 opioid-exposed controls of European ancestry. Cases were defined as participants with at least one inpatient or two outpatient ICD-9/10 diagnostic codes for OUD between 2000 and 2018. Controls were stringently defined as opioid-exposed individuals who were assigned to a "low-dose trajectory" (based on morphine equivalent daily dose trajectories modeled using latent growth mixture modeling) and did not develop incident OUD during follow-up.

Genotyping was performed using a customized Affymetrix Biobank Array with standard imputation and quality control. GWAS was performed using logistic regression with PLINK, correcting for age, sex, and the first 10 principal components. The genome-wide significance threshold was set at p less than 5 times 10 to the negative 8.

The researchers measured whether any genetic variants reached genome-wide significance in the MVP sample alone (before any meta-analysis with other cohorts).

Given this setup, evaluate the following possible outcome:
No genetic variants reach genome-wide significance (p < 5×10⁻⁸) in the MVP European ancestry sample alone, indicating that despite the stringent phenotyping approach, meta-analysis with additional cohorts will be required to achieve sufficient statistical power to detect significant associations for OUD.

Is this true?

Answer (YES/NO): YES